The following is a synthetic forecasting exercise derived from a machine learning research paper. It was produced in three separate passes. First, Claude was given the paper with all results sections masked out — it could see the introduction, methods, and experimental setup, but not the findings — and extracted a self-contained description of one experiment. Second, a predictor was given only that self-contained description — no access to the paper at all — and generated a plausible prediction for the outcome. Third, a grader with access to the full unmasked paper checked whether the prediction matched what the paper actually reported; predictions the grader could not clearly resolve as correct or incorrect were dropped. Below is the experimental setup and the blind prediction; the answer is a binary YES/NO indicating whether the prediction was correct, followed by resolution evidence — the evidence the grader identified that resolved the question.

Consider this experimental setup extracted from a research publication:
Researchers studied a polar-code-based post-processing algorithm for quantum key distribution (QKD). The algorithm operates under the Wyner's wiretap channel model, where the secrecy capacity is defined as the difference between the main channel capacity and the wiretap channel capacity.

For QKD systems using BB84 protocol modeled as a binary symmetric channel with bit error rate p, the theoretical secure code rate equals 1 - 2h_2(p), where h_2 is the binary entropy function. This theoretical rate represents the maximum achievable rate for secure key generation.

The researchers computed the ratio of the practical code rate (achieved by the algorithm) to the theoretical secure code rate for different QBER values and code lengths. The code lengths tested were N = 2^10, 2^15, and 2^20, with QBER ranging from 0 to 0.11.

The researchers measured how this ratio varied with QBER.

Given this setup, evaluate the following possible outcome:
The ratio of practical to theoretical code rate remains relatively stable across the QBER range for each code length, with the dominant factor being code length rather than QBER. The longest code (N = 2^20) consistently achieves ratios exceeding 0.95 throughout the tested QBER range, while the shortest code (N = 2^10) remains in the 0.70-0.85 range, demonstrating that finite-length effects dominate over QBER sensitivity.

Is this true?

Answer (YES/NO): NO